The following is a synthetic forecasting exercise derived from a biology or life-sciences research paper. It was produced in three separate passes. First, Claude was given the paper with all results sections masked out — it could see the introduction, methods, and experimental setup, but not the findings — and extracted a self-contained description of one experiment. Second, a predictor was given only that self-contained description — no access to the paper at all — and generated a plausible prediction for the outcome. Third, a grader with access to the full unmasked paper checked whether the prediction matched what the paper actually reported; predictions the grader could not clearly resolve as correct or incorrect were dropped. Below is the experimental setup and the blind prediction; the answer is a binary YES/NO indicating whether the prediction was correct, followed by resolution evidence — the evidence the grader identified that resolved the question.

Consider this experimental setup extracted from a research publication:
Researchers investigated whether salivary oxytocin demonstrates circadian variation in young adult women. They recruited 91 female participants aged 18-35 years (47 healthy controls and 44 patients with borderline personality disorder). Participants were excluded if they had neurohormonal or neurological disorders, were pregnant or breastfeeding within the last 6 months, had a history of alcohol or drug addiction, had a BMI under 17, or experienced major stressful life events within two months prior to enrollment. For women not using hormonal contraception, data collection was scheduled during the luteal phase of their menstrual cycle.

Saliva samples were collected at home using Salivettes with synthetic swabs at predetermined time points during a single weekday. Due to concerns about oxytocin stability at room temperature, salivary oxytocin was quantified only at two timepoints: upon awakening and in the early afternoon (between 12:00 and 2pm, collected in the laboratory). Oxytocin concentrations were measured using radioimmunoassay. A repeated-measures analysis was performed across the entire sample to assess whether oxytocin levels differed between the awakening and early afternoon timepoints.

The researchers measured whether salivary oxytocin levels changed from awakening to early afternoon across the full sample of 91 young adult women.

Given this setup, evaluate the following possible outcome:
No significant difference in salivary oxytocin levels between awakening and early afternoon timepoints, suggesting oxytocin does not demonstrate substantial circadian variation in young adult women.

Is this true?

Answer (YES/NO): NO